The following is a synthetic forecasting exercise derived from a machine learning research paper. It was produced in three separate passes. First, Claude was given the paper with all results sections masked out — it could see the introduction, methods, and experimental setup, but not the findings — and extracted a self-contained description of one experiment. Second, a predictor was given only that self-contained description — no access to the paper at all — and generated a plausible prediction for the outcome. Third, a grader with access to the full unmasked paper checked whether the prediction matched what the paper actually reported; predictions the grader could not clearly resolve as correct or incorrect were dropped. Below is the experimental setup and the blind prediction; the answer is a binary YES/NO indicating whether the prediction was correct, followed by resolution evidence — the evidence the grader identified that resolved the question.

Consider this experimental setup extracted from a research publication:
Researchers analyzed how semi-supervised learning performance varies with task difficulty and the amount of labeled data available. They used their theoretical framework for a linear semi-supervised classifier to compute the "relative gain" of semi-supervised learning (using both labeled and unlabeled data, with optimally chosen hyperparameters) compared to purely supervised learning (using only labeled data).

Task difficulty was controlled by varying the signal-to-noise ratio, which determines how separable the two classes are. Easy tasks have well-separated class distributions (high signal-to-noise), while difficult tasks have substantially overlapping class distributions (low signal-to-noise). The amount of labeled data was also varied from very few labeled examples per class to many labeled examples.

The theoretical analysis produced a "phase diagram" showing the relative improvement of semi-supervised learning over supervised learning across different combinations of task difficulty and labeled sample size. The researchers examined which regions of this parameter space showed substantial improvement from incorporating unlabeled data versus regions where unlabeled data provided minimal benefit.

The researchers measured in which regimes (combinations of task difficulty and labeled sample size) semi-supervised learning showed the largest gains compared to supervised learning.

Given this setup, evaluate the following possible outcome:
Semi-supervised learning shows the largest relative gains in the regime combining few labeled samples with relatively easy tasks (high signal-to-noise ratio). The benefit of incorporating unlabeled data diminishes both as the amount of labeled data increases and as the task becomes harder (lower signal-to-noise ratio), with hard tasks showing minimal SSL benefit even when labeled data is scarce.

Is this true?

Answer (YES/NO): NO